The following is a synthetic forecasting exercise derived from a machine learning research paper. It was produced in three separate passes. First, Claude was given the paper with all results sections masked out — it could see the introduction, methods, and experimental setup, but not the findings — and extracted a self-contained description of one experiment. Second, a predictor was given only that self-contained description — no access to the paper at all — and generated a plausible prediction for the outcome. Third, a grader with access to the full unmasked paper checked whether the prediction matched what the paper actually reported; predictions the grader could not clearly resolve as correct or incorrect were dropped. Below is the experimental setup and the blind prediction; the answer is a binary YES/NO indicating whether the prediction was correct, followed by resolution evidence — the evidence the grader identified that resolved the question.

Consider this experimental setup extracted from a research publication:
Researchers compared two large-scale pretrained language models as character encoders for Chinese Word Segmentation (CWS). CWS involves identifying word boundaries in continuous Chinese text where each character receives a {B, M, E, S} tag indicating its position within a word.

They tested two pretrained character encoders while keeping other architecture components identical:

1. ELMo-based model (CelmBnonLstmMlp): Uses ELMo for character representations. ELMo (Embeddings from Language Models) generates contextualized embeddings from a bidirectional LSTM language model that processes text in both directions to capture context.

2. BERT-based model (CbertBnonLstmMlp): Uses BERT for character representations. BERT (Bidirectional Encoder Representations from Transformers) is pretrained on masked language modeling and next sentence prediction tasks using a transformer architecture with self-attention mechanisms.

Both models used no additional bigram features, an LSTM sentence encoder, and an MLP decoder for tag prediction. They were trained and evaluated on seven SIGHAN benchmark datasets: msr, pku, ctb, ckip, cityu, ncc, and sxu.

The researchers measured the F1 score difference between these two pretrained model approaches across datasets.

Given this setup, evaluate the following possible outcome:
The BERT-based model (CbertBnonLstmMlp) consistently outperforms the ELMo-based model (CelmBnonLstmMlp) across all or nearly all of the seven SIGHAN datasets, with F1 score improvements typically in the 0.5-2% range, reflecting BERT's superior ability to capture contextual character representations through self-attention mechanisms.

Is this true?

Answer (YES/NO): YES